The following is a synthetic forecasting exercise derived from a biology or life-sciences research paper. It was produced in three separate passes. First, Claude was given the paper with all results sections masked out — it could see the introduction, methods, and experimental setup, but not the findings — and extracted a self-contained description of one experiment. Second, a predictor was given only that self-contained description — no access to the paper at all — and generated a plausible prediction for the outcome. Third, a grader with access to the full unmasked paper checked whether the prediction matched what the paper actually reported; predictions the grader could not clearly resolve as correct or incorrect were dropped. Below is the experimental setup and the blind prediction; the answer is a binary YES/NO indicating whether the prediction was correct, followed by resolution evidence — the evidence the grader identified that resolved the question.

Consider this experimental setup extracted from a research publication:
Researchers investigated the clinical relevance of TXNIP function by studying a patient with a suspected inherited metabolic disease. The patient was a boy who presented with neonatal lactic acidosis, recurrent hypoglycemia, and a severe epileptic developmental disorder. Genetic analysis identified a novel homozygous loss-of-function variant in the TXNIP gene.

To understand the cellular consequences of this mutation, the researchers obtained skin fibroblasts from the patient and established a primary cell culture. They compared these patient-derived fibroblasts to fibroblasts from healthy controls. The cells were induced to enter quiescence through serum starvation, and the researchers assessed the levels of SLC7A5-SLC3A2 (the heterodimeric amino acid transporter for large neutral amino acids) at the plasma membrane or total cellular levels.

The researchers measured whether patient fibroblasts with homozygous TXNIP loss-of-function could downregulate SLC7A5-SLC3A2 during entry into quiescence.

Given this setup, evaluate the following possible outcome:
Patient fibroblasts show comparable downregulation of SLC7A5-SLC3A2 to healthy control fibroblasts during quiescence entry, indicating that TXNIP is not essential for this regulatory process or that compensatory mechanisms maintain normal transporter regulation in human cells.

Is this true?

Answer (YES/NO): NO